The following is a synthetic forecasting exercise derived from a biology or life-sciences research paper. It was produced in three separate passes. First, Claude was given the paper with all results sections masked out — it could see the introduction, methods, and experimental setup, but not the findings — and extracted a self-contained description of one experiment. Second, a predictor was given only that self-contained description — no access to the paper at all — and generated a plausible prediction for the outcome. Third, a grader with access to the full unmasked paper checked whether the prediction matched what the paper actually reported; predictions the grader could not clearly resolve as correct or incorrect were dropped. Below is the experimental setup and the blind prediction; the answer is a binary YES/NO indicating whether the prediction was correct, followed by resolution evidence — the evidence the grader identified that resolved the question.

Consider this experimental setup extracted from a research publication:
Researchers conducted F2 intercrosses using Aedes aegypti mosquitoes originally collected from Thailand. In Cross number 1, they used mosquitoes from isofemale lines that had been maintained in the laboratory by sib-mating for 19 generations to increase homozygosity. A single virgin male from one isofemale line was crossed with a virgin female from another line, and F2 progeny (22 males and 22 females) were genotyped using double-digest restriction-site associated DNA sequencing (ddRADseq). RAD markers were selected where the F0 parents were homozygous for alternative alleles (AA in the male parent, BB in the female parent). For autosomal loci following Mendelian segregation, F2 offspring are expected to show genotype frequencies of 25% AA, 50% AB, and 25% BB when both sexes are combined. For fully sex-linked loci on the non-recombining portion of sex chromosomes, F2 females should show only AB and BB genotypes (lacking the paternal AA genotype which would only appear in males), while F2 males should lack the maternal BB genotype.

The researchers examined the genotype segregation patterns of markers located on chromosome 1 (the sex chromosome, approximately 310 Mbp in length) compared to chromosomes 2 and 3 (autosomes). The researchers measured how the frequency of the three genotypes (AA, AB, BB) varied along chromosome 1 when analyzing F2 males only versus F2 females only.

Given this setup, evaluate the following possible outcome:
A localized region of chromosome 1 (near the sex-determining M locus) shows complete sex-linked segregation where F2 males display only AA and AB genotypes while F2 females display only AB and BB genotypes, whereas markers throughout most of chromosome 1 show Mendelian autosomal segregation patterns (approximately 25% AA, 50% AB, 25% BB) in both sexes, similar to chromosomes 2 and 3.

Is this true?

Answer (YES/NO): NO